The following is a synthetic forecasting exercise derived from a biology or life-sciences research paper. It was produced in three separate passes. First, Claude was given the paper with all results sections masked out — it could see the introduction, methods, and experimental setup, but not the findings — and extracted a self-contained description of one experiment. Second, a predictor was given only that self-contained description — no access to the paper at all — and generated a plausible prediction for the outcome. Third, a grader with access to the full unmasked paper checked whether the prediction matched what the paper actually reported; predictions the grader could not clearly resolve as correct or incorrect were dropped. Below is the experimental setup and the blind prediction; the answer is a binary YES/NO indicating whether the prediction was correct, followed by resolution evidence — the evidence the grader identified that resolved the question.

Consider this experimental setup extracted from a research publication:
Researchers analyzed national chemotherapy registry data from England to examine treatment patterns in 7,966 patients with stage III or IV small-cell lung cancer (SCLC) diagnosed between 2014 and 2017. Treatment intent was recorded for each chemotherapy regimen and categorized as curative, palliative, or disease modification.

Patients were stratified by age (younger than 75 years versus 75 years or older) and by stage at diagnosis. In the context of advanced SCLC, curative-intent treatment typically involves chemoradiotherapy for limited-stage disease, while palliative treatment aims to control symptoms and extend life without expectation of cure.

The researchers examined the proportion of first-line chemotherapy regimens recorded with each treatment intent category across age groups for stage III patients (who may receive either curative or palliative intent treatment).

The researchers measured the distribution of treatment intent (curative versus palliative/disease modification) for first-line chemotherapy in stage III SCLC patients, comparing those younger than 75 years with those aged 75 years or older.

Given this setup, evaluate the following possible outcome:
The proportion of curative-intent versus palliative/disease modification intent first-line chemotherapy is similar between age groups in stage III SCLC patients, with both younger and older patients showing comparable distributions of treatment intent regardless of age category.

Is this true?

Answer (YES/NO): NO